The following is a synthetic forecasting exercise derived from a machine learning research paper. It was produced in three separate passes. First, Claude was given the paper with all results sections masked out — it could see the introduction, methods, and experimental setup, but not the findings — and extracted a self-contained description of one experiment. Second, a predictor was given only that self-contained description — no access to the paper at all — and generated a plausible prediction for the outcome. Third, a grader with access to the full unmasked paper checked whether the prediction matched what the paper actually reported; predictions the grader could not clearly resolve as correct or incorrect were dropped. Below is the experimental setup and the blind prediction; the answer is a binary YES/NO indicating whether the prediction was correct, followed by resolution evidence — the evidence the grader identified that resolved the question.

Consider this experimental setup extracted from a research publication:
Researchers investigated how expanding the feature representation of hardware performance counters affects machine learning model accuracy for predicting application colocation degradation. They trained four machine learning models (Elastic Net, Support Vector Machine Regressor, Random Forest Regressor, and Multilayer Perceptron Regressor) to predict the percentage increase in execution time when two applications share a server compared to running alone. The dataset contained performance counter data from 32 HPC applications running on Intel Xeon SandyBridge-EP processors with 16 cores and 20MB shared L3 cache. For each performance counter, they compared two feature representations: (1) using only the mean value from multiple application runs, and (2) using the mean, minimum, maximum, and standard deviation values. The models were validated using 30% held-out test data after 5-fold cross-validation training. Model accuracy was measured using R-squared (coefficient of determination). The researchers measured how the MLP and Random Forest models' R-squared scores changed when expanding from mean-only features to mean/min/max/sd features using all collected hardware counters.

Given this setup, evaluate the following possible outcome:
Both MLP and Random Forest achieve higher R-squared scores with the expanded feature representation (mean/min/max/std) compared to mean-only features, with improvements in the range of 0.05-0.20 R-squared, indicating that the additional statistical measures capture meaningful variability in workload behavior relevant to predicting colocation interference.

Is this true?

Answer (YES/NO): NO